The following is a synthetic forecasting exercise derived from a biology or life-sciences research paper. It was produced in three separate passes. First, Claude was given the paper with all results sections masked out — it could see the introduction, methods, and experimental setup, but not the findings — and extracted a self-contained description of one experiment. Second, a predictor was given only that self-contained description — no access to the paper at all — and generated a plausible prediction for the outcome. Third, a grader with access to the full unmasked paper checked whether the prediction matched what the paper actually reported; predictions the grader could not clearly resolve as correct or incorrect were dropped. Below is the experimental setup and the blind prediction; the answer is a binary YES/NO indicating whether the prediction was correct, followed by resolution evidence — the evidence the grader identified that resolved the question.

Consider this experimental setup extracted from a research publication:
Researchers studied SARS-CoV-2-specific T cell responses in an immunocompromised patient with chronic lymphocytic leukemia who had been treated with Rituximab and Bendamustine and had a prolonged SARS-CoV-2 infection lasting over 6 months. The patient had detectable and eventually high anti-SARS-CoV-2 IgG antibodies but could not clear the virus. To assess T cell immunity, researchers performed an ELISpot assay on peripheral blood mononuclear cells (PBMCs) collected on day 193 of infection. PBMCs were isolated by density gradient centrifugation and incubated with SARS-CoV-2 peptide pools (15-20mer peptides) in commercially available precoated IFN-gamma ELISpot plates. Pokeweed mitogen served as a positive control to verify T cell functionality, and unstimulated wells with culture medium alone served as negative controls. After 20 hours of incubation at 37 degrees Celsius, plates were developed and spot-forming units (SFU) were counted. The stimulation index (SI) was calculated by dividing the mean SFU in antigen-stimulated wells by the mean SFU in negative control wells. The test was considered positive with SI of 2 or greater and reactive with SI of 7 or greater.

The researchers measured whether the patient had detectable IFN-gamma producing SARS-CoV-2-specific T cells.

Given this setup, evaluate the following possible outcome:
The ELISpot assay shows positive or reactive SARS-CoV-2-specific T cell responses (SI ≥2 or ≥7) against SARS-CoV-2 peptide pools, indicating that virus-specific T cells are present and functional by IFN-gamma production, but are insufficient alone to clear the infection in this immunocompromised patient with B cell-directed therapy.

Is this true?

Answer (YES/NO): NO